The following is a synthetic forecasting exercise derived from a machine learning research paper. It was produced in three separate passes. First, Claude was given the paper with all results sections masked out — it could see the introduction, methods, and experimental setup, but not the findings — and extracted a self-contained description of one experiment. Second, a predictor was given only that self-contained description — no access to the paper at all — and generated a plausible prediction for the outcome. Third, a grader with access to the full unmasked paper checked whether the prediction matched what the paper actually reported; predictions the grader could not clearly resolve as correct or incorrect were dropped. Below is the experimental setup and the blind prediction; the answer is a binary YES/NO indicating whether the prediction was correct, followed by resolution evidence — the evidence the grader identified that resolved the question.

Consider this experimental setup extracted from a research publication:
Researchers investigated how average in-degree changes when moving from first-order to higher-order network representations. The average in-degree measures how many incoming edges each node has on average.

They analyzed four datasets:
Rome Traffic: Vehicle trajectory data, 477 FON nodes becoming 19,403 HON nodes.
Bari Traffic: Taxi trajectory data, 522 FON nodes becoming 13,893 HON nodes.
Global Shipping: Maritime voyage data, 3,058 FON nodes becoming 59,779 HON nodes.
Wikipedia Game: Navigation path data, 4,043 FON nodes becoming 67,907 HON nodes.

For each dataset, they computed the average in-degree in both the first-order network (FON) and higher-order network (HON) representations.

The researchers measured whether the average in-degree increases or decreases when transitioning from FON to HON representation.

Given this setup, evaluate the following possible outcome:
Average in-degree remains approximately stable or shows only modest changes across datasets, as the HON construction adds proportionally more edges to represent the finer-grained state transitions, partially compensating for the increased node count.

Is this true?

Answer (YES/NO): NO